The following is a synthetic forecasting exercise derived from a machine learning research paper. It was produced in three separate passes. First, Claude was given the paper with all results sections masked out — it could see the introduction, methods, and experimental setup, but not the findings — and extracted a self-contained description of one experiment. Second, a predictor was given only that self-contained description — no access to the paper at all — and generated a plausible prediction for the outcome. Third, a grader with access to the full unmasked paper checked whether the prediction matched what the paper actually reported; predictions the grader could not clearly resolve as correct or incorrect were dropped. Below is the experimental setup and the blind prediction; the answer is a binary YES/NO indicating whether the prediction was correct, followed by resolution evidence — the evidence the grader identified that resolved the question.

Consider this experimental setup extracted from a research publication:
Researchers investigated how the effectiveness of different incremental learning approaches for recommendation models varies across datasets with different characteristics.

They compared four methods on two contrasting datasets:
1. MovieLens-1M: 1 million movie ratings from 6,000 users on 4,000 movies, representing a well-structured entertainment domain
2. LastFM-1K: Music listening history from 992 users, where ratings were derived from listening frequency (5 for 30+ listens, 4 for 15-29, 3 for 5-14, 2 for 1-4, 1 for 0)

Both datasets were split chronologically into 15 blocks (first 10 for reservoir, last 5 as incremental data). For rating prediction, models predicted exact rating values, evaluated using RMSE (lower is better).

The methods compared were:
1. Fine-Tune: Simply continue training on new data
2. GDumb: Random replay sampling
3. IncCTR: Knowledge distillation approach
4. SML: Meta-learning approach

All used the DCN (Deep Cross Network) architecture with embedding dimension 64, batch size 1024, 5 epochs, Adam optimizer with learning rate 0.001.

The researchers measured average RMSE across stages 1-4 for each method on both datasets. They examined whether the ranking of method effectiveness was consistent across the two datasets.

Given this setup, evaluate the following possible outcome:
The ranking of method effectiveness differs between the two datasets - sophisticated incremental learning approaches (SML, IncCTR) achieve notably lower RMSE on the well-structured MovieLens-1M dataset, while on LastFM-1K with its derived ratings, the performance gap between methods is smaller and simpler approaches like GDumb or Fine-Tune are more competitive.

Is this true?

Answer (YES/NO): NO